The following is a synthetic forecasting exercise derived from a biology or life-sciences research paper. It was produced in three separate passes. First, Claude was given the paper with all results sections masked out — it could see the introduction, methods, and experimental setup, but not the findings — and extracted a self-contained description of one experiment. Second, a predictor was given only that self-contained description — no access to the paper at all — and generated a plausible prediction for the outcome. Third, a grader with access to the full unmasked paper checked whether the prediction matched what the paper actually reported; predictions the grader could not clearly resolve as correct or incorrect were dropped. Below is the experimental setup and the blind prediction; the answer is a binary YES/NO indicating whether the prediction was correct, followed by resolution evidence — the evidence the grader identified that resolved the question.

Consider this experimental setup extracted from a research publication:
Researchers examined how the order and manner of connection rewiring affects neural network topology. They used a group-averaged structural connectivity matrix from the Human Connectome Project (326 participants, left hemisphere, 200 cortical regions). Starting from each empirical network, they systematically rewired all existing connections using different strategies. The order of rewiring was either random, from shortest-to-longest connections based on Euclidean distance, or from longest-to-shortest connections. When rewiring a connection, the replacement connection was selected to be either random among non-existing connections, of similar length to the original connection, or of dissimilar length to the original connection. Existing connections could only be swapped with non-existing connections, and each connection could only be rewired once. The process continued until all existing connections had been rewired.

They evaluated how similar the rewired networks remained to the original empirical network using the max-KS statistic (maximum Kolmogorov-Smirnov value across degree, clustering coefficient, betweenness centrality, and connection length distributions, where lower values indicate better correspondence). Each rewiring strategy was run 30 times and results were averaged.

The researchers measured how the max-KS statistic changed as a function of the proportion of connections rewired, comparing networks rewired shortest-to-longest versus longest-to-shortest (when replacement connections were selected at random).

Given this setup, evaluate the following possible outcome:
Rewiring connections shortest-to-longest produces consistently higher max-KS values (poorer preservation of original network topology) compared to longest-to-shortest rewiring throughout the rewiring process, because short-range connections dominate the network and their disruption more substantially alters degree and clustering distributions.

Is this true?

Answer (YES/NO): NO